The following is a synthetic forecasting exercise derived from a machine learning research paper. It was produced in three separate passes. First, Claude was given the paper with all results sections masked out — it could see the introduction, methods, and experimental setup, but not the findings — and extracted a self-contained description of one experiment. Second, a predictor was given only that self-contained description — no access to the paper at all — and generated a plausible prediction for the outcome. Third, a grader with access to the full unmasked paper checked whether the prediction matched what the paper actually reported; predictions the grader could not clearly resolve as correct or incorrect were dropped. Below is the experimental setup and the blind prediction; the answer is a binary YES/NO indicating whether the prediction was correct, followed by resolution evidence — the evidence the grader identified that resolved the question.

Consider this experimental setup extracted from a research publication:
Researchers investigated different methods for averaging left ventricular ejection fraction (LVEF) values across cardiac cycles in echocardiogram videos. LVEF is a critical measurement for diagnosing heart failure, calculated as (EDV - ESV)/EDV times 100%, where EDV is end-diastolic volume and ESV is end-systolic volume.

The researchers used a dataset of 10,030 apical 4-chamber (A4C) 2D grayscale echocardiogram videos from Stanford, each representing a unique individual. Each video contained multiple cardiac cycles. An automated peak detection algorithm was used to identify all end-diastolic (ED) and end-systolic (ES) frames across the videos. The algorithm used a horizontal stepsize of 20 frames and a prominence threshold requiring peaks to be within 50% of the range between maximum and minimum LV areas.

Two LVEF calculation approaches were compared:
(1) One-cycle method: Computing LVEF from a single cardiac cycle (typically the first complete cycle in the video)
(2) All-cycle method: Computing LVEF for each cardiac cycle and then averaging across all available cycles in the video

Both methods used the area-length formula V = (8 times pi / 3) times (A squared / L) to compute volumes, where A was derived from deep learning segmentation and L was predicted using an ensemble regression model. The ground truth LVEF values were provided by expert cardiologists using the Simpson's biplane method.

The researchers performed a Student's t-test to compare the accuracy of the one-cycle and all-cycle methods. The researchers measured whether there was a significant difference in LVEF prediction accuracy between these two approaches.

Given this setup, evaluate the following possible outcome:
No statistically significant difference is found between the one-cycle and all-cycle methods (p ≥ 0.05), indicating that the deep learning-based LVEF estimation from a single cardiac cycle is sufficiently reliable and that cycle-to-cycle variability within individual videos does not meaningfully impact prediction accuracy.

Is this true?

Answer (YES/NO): NO